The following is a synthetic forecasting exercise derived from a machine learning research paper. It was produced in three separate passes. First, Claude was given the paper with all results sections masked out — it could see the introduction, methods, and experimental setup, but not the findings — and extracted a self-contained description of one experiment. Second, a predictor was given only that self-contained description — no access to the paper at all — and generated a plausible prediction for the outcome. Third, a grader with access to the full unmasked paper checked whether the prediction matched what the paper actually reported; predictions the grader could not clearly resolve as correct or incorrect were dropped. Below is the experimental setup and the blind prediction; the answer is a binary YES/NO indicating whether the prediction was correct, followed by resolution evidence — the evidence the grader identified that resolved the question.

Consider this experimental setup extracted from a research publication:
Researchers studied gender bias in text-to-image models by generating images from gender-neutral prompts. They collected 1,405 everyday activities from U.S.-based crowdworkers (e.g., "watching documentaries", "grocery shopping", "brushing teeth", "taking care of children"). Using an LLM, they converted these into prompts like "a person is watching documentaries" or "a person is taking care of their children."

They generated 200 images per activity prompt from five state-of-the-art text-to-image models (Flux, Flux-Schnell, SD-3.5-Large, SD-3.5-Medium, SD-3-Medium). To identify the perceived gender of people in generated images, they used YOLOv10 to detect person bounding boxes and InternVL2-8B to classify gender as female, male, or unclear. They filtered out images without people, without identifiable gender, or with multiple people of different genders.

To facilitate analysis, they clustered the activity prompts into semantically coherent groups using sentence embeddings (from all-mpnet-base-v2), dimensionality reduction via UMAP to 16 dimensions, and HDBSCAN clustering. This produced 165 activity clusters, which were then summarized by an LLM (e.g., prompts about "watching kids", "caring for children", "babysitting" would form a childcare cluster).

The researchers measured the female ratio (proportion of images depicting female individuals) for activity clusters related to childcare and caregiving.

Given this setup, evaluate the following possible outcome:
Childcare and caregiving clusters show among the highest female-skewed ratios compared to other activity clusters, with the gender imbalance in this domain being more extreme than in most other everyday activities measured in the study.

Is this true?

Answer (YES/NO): YES